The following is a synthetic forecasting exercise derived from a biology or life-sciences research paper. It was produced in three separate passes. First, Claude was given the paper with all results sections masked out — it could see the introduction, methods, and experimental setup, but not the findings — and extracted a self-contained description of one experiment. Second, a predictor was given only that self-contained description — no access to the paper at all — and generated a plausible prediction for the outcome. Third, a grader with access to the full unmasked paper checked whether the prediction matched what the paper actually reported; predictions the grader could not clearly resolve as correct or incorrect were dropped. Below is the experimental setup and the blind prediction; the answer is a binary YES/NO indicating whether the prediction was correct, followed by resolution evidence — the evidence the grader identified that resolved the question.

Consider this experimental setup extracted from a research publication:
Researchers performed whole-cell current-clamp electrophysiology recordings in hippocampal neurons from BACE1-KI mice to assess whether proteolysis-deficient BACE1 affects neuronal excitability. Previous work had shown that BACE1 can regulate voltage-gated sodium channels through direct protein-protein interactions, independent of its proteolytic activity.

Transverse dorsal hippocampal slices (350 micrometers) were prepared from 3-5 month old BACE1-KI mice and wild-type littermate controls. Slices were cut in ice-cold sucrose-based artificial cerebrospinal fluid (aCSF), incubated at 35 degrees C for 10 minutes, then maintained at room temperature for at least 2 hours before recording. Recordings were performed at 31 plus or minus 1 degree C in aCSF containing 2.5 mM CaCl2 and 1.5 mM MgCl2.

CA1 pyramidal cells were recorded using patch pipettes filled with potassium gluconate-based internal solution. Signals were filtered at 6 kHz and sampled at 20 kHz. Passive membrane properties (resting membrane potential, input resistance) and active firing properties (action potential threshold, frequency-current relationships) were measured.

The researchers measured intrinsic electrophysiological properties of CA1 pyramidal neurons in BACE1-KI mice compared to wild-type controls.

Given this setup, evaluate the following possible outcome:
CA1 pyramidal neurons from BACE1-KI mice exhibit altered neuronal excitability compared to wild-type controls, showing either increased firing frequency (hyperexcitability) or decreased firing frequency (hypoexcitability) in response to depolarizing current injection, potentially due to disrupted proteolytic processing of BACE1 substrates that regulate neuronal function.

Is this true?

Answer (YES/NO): NO